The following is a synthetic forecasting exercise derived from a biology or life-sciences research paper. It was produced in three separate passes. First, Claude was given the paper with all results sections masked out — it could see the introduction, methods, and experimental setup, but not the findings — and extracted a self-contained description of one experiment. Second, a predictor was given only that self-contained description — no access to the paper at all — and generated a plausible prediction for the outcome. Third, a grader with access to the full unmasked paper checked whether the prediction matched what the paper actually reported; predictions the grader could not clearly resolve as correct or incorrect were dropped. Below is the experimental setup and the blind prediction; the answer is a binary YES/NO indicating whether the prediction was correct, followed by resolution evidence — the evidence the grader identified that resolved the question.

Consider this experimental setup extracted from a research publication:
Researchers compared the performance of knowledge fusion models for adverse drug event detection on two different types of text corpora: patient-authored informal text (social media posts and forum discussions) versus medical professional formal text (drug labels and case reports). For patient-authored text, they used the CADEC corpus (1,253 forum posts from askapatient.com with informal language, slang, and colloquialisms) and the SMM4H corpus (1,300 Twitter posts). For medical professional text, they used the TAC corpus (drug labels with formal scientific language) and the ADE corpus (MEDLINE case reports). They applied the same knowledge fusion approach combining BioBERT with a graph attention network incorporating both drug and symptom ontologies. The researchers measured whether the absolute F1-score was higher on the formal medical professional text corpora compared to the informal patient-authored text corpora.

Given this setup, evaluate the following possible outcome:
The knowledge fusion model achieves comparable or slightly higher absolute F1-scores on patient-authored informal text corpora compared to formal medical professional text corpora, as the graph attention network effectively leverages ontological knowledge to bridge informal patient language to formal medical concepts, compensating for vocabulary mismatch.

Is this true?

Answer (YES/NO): NO